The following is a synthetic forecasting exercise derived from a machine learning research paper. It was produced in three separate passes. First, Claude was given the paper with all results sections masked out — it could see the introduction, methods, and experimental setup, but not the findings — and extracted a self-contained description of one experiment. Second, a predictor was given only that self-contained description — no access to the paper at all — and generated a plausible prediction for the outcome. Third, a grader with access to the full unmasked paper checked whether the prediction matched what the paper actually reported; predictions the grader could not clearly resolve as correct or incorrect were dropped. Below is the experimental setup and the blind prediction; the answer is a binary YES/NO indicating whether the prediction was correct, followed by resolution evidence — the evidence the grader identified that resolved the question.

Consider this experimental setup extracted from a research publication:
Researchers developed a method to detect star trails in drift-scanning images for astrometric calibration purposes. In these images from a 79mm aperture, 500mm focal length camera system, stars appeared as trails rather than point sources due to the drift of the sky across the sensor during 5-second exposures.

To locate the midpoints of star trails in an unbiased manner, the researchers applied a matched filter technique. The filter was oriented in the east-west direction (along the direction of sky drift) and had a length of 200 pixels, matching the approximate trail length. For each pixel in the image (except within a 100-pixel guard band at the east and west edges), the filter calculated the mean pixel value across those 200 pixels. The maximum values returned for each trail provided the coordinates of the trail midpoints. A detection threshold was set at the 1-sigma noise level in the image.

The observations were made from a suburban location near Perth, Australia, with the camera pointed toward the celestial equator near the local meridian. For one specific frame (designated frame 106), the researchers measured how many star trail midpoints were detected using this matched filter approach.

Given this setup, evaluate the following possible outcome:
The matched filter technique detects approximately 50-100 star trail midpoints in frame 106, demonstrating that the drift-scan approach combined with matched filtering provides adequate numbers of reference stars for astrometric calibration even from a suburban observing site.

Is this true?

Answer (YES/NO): NO